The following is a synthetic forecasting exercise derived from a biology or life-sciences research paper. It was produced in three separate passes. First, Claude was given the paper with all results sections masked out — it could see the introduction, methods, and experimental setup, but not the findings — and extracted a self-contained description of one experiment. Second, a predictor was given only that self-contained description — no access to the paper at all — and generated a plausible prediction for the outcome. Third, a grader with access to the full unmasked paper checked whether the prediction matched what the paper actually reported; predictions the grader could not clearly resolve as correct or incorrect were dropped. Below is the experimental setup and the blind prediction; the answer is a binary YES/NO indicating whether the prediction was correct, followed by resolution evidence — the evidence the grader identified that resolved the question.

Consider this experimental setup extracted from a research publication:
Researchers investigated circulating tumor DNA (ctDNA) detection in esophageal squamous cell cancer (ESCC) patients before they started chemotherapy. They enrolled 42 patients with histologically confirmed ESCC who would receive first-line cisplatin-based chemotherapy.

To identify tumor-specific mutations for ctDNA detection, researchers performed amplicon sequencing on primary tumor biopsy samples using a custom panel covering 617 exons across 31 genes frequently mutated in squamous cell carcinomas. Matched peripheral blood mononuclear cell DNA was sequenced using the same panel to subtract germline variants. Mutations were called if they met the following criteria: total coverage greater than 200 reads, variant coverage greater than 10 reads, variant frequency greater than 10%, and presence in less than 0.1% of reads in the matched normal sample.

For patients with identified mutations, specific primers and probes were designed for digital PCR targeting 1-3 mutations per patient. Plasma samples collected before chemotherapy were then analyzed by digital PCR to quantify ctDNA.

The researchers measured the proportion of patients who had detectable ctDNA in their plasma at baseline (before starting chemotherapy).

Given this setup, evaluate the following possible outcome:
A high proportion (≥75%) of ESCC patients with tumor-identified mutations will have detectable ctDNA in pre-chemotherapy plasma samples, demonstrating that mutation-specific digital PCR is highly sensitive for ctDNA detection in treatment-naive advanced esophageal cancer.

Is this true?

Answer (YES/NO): YES